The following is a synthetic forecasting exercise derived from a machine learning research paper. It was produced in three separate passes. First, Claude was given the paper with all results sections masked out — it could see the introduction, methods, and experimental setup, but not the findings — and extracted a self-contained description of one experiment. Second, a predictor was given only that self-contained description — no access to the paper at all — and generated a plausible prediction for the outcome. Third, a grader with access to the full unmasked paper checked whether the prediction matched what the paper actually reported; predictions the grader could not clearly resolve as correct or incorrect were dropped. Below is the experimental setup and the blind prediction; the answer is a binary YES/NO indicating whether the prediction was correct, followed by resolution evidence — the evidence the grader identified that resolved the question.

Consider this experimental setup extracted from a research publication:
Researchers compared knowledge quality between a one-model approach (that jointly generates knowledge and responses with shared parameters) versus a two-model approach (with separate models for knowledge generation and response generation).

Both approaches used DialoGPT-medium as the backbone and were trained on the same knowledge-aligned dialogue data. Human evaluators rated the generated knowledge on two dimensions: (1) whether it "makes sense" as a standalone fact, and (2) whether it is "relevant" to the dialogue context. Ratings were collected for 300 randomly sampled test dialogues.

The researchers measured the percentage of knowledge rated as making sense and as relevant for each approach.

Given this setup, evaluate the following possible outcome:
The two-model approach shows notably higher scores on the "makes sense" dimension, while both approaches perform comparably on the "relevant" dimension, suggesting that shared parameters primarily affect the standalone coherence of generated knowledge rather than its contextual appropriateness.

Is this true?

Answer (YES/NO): NO